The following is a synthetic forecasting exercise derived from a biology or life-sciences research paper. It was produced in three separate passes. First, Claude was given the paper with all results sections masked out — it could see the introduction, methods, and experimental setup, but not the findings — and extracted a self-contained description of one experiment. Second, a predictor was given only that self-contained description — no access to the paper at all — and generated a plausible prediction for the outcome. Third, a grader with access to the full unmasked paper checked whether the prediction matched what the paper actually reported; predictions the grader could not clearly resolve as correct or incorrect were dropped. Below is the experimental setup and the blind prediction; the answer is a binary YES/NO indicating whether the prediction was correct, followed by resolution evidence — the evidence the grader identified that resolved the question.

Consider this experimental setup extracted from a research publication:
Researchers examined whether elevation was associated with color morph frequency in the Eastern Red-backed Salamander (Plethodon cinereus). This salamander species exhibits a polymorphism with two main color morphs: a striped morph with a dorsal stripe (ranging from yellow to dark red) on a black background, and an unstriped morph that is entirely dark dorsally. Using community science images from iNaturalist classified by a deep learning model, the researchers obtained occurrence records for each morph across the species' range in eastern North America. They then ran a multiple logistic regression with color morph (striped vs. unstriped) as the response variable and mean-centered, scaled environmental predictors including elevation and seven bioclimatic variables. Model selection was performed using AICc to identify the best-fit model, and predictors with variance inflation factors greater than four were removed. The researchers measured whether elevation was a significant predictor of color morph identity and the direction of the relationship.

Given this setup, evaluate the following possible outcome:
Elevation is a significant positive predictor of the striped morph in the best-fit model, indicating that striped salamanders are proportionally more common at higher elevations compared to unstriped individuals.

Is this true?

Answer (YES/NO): YES